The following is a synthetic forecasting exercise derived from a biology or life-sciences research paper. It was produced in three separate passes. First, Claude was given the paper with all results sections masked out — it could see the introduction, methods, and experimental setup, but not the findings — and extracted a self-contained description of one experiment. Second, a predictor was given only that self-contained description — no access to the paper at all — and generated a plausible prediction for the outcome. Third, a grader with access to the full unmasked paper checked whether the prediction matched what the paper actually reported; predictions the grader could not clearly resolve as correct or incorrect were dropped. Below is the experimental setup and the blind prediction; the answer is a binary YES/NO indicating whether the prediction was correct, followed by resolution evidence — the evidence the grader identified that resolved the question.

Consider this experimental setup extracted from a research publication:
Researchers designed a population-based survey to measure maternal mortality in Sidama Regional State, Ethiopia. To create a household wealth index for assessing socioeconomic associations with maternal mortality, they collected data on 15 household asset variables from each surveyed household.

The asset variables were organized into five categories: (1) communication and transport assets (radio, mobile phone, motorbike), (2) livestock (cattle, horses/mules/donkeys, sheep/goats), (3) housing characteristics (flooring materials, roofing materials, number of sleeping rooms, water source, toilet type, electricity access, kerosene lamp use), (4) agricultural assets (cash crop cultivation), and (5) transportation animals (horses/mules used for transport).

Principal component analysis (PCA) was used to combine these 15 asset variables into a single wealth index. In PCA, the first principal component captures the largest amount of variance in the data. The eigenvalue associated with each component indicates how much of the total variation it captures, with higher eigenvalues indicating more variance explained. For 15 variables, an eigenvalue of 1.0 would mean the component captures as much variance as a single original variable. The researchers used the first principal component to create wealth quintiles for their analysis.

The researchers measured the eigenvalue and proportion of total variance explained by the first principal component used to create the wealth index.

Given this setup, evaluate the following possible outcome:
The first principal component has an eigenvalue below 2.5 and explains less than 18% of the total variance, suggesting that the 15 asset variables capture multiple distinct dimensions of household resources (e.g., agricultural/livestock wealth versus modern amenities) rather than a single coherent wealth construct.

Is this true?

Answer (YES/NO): YES